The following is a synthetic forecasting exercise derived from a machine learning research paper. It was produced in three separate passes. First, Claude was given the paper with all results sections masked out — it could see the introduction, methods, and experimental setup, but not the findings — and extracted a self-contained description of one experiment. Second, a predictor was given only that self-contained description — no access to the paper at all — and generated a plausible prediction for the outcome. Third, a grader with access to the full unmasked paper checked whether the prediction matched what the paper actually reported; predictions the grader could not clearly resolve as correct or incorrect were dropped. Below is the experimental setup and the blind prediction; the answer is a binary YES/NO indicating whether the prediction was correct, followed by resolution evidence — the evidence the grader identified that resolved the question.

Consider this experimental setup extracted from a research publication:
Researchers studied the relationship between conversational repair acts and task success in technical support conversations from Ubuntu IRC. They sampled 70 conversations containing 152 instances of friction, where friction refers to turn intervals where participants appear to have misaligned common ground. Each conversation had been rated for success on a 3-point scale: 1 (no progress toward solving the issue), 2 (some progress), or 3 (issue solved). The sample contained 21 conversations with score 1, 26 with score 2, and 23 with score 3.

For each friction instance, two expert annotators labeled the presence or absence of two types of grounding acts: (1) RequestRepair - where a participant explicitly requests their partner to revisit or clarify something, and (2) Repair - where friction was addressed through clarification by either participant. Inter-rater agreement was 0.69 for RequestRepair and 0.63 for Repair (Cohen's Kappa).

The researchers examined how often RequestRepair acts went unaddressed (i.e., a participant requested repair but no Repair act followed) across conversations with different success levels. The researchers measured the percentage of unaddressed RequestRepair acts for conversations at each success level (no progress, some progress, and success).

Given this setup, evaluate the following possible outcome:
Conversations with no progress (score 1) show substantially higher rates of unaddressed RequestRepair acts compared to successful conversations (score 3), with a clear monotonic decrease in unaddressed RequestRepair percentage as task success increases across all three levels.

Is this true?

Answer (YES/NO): NO